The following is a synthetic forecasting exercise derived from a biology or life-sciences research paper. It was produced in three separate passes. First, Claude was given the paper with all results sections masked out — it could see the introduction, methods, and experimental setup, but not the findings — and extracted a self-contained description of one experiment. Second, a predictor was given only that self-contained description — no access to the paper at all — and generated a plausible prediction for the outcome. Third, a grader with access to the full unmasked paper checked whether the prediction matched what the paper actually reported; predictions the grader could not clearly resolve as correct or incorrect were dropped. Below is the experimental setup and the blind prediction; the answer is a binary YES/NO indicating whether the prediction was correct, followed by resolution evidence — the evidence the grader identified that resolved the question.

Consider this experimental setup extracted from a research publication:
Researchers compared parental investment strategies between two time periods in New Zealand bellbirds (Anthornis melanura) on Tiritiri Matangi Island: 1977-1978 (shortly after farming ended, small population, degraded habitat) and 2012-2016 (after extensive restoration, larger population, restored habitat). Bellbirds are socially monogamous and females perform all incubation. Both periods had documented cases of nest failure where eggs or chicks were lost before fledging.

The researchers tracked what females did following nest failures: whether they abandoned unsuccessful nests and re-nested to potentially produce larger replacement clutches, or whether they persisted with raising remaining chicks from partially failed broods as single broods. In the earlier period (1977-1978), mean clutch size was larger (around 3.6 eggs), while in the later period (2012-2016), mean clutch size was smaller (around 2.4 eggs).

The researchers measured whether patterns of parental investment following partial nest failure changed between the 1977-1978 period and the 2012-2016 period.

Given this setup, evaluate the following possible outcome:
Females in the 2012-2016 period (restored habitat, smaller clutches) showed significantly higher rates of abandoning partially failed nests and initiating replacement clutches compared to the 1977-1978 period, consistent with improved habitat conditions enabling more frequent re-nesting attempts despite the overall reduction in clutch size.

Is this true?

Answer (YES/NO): NO